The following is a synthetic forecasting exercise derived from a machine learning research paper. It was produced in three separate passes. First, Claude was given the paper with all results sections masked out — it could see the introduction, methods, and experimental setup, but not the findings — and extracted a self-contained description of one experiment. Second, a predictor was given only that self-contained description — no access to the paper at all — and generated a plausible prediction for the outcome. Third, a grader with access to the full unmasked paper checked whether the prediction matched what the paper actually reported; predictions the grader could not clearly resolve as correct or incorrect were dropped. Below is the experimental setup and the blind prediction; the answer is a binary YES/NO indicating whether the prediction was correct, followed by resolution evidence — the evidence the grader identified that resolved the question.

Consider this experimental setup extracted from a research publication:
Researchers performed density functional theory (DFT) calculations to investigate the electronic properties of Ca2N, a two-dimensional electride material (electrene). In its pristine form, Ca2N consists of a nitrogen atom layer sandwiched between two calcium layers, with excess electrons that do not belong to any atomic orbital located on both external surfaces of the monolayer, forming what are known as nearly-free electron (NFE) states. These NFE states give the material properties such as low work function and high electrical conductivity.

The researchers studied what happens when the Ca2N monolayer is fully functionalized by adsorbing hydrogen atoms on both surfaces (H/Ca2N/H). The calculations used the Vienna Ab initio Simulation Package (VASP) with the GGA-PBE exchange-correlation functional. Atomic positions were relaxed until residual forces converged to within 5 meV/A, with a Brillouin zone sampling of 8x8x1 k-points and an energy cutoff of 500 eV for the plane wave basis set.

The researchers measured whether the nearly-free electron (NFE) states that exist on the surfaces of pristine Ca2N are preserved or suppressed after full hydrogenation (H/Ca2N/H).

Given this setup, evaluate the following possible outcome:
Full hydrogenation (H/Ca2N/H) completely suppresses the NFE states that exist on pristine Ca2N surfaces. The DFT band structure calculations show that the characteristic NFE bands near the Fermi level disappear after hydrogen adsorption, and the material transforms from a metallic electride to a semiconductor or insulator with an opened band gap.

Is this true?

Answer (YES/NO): NO